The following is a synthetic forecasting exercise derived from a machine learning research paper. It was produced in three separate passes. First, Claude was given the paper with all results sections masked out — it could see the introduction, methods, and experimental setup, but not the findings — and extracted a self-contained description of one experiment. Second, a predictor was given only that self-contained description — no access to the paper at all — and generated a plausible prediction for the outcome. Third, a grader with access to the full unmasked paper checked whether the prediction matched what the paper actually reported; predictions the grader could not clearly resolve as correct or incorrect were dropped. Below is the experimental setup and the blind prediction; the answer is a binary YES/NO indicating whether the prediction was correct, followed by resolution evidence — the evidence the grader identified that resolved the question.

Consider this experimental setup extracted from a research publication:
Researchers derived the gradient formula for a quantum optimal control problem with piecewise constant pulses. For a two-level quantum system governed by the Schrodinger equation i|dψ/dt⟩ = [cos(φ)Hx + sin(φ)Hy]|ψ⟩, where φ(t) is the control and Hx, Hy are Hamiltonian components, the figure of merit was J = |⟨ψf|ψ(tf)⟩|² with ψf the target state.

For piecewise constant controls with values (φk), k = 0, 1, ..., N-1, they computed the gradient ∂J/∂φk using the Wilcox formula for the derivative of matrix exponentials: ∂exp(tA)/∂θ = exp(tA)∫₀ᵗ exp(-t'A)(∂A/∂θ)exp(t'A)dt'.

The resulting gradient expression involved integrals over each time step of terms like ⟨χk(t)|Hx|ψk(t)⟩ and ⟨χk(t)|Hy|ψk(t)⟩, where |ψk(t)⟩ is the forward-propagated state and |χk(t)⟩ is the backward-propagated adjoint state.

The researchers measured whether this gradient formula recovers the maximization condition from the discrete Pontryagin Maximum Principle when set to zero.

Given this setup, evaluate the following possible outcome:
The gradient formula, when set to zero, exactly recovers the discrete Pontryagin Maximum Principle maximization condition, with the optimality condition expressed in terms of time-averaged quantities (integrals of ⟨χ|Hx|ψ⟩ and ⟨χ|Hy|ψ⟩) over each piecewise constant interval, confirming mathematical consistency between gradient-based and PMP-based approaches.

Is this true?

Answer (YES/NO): NO